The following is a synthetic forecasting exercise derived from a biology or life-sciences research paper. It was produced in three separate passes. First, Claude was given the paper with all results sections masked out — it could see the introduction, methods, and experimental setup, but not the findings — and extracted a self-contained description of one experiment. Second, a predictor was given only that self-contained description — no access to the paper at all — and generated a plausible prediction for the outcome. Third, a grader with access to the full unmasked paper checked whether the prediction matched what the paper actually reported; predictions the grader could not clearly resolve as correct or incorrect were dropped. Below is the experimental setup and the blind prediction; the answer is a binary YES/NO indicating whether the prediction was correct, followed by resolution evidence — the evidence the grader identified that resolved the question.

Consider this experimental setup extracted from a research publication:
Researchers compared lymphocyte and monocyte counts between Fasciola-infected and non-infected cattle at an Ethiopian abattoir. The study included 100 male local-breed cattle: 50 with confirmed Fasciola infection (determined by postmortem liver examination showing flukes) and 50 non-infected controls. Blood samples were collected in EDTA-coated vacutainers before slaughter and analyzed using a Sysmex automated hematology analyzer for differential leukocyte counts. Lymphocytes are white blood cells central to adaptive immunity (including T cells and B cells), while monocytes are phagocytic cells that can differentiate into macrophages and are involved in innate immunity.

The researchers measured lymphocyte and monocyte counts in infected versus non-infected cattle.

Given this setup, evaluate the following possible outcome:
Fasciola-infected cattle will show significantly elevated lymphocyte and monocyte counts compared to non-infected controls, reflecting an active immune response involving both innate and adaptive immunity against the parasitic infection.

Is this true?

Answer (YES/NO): NO